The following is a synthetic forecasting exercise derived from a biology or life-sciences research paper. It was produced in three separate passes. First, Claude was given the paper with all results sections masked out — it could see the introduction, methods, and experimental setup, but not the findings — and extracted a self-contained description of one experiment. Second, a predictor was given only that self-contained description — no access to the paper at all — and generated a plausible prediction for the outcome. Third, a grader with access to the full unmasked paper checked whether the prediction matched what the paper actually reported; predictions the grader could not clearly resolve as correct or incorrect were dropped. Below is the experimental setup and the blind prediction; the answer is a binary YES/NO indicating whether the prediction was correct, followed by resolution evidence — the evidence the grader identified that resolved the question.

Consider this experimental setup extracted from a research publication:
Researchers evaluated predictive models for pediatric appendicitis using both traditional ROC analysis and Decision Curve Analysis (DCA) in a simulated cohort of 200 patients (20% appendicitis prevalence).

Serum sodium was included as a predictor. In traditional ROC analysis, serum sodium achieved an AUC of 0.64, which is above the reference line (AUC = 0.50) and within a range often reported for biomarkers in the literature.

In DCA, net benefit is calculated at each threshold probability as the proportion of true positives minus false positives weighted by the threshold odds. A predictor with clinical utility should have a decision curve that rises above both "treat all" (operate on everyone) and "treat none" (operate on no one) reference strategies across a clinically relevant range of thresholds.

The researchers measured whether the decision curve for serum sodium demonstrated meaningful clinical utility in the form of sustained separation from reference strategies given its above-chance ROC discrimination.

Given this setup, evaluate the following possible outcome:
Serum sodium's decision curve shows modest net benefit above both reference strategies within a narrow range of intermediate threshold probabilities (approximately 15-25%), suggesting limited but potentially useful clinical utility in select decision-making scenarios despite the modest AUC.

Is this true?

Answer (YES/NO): NO